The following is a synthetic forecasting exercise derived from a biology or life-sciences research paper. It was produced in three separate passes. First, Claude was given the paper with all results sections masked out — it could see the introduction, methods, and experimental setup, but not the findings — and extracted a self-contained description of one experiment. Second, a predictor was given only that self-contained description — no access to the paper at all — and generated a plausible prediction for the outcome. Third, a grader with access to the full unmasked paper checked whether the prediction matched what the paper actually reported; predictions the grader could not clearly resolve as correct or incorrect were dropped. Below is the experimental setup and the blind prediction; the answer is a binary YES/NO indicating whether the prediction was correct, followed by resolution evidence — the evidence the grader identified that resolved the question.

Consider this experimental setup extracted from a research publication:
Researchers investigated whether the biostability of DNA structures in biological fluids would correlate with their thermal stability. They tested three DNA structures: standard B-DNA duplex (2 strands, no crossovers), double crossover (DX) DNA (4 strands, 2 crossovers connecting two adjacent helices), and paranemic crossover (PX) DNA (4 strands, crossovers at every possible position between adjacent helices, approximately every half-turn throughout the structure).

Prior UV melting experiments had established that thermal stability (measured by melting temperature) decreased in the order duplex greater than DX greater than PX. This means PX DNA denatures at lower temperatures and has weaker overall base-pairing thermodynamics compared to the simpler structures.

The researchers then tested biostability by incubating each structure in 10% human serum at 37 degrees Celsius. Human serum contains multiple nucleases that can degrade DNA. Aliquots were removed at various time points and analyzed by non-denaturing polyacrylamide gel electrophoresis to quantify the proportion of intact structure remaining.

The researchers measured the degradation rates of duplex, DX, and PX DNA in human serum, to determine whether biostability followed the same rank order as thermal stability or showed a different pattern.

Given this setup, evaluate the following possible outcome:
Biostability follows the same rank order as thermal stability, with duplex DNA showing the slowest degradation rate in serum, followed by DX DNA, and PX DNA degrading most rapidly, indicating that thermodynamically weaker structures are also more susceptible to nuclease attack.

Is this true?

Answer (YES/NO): NO